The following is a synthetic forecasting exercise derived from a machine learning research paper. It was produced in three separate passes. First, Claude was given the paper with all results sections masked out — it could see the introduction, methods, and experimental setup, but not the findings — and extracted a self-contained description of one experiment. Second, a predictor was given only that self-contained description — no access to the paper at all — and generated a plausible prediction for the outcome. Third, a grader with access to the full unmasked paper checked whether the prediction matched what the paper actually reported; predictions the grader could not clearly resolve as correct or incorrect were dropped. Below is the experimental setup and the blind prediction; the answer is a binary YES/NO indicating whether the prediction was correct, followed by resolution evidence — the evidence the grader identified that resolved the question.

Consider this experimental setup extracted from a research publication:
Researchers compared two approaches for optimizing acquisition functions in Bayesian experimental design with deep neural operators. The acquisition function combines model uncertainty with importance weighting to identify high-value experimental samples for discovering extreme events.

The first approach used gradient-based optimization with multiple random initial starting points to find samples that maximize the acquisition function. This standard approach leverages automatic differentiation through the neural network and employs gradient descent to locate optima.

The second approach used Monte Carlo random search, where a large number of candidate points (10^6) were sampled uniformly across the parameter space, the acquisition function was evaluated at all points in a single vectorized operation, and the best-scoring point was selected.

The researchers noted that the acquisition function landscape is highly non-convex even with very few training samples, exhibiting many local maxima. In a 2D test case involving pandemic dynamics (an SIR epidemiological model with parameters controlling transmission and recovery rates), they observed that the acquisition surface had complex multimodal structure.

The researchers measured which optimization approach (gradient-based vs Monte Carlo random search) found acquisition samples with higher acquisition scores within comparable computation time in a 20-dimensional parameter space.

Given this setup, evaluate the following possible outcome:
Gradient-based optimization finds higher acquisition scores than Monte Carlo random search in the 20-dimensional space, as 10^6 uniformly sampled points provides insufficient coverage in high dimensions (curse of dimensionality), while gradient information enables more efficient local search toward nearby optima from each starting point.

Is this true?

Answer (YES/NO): NO